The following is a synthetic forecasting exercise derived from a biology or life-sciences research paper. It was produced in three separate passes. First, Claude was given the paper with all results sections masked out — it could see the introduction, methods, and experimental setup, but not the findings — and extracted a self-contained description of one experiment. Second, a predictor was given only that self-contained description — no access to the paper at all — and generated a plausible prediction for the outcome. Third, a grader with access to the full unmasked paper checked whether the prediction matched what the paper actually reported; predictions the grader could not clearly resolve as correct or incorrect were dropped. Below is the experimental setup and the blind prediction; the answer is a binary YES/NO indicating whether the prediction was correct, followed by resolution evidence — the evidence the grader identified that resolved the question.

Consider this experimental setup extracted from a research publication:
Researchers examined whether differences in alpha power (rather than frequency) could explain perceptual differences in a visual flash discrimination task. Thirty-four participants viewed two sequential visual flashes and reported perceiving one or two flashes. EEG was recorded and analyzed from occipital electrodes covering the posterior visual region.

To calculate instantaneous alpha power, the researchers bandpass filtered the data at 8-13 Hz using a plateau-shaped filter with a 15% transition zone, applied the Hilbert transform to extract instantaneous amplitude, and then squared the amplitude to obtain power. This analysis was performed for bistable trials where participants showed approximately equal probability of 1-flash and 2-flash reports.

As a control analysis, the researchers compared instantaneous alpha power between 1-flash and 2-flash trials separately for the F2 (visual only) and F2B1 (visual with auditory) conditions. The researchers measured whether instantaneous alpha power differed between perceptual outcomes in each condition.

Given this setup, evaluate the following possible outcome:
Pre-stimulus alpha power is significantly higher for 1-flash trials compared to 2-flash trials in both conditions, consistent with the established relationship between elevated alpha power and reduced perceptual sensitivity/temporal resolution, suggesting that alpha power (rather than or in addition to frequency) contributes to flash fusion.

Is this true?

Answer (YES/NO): NO